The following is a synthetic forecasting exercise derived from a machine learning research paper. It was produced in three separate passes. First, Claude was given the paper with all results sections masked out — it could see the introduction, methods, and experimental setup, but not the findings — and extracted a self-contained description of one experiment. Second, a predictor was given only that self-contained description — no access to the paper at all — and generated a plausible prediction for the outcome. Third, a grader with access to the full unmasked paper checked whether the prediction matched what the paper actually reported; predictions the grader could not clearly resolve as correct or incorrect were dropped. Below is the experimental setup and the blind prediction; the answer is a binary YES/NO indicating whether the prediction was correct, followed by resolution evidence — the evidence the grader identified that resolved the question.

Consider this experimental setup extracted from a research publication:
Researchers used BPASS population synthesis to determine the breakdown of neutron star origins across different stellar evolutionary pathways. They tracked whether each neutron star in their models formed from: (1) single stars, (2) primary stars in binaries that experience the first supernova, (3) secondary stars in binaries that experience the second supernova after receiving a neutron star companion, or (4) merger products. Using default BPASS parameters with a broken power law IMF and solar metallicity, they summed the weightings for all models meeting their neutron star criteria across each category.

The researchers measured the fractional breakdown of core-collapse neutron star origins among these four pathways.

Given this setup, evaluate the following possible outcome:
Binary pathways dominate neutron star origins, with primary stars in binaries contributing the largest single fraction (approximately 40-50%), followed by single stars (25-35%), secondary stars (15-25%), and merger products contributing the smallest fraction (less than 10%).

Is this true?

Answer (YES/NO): NO